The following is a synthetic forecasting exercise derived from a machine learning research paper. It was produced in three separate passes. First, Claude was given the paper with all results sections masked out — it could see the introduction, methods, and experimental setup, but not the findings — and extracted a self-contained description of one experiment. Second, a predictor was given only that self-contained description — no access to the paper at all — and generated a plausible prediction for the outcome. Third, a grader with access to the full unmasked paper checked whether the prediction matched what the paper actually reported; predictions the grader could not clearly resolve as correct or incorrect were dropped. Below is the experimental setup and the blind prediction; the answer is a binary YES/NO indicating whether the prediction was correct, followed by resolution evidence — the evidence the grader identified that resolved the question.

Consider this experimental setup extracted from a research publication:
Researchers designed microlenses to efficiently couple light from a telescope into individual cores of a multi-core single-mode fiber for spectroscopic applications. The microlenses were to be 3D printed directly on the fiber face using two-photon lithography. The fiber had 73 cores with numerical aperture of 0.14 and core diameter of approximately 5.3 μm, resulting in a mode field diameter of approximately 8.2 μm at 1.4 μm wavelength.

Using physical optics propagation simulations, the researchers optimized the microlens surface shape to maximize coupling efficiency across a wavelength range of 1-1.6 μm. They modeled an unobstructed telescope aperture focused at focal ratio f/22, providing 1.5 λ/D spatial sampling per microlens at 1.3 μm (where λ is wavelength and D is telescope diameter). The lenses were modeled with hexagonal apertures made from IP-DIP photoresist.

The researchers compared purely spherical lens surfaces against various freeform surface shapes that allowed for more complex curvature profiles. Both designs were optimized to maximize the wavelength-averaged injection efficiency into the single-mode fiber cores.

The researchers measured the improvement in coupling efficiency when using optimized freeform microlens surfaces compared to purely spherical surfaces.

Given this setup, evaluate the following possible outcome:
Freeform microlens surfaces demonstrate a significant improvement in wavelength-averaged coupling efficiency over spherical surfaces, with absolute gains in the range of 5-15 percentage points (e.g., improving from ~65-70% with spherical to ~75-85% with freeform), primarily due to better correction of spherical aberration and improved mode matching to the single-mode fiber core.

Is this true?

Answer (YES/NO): NO